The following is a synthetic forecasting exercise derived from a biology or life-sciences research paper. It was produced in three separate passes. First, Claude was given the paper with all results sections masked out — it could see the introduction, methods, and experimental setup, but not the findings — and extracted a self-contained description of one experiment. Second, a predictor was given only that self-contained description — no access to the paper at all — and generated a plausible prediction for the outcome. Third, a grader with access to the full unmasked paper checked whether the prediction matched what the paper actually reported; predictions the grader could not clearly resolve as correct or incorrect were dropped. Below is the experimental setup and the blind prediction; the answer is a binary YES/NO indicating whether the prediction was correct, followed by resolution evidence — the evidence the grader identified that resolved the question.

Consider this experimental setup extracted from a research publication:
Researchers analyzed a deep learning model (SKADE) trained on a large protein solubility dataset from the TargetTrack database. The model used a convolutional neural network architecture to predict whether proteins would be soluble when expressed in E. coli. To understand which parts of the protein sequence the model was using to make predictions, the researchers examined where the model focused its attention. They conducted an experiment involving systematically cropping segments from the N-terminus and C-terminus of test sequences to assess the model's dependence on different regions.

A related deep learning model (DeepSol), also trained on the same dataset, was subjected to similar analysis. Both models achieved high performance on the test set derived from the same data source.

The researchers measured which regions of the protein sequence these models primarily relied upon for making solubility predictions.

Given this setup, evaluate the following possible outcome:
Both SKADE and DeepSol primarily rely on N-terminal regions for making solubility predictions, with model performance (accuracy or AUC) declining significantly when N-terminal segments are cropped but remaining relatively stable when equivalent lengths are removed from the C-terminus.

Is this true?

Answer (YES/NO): NO